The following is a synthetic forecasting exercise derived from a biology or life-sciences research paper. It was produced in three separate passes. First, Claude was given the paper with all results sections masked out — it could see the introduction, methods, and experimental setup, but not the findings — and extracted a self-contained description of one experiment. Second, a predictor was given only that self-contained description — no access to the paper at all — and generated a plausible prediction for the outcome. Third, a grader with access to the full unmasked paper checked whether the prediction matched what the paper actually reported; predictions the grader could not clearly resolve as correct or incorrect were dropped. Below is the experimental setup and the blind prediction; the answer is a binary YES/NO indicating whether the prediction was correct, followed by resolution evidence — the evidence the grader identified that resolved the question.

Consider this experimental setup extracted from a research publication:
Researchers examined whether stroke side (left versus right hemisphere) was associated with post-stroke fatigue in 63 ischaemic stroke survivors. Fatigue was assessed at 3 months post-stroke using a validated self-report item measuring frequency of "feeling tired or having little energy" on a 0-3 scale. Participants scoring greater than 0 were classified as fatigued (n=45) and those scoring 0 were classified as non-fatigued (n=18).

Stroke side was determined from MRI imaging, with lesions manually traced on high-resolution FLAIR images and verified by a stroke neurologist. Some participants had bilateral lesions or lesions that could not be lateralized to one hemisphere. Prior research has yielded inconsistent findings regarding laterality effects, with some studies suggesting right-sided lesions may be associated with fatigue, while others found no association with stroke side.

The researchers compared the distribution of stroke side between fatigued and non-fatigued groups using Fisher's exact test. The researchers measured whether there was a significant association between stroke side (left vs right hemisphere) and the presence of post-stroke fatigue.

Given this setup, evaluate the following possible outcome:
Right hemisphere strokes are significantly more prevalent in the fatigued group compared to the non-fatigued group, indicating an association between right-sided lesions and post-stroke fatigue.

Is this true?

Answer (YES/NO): NO